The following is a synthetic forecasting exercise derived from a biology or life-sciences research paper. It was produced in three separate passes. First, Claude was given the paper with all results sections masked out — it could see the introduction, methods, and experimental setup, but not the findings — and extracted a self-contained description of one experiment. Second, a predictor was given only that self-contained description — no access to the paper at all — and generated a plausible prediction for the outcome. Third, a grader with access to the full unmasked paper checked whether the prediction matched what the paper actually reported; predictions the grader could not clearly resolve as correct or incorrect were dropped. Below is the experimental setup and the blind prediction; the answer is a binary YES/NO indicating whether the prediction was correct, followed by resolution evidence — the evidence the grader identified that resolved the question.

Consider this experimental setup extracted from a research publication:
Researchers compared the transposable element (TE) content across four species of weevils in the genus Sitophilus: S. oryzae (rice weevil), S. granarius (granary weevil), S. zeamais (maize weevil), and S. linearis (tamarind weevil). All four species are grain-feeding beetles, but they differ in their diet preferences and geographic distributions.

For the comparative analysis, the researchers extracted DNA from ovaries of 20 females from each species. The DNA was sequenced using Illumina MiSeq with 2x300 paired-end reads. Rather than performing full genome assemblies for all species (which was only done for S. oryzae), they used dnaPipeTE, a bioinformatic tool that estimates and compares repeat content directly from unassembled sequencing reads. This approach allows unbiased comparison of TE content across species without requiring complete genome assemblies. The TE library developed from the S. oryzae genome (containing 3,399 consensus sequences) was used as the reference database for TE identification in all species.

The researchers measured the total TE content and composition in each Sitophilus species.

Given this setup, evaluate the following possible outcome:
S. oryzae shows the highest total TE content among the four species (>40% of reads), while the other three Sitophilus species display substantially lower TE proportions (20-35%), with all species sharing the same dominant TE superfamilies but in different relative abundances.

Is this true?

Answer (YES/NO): NO